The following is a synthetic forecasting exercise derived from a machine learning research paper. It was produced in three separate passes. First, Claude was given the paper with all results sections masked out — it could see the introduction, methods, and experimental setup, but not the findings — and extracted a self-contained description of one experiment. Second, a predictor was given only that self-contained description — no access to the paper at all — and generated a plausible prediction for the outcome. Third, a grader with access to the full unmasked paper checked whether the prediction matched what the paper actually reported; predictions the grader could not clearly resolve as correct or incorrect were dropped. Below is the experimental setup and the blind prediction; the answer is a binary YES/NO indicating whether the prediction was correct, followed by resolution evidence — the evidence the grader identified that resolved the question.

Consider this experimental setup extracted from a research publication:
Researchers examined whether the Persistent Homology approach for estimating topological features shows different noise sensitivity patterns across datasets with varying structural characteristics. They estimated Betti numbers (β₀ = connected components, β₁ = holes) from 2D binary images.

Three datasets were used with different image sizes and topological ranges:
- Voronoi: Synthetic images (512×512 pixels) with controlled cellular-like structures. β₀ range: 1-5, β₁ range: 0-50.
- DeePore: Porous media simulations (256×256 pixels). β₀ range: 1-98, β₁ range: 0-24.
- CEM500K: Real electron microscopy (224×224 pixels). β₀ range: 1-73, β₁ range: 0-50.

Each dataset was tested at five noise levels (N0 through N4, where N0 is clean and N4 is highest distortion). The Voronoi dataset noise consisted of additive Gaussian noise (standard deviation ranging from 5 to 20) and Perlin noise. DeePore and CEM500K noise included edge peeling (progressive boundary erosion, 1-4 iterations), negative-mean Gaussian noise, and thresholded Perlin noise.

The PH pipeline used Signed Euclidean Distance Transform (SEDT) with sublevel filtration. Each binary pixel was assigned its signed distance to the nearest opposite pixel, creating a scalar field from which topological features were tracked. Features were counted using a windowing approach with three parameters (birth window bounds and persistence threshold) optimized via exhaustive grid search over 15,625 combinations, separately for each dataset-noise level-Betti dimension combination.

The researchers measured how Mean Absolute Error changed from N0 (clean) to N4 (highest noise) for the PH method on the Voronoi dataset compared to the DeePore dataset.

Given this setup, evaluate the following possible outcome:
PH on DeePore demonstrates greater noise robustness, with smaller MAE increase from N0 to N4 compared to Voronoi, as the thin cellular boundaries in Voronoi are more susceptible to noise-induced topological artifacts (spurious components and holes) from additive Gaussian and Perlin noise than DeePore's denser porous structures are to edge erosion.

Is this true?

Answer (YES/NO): NO